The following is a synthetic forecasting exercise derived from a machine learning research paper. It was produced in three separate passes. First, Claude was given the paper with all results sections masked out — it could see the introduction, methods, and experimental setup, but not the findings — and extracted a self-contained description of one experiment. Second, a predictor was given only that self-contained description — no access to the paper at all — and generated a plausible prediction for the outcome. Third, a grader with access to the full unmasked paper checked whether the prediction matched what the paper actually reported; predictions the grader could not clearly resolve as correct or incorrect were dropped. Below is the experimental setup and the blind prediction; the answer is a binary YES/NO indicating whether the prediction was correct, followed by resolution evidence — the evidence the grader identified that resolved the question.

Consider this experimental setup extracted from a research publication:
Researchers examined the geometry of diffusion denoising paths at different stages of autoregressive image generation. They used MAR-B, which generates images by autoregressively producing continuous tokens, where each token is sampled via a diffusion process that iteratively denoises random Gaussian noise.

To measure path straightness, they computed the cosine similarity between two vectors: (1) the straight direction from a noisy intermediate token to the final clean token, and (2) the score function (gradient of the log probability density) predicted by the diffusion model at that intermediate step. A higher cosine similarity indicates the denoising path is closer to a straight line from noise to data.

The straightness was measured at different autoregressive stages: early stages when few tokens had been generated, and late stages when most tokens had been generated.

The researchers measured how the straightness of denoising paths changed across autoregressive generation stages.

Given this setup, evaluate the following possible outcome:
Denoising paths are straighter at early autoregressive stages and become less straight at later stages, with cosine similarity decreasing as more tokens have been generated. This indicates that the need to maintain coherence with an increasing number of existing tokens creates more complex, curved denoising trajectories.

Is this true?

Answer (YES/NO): NO